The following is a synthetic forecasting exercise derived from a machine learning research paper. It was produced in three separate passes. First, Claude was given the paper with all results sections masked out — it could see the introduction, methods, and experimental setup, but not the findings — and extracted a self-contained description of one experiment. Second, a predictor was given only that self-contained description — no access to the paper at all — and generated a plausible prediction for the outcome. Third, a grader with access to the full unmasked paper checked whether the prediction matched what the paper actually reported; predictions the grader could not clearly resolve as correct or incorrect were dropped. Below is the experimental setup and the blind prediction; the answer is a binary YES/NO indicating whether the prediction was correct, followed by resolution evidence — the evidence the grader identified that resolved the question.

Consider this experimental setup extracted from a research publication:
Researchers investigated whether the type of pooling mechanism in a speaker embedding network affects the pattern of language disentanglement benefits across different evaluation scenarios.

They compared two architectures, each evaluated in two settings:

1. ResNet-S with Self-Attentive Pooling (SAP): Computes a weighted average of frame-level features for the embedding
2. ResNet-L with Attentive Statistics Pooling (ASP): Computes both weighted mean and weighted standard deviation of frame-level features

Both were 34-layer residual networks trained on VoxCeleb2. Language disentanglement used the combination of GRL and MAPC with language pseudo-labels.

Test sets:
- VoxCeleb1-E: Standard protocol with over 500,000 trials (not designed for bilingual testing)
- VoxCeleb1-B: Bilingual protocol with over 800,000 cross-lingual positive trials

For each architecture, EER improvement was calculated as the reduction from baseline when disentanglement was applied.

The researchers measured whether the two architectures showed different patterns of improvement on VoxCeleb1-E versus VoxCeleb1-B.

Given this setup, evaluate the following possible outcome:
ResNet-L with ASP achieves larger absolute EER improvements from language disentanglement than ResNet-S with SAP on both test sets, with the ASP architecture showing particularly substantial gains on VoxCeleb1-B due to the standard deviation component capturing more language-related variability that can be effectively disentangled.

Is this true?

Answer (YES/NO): NO